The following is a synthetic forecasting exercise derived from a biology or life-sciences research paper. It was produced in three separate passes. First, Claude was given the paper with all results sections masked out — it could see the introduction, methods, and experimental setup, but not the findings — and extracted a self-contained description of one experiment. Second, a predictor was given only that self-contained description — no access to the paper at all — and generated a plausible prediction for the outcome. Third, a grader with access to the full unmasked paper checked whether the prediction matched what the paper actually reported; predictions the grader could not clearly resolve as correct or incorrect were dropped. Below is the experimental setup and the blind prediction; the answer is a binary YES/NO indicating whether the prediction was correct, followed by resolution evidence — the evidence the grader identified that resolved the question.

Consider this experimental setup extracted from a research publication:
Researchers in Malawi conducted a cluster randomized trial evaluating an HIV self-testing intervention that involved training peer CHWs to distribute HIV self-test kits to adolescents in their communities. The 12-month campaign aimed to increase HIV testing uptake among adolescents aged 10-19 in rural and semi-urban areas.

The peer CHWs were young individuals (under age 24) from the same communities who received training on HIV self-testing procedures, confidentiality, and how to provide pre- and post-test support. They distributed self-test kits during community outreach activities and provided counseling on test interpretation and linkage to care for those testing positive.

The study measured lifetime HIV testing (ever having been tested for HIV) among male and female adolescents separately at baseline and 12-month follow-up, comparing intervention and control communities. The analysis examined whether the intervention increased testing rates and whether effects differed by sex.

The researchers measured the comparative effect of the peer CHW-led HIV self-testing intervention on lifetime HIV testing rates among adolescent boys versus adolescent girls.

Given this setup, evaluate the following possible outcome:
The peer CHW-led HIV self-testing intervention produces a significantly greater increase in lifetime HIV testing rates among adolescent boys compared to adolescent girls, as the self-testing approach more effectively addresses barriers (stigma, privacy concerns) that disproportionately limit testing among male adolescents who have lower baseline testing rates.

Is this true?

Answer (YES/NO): YES